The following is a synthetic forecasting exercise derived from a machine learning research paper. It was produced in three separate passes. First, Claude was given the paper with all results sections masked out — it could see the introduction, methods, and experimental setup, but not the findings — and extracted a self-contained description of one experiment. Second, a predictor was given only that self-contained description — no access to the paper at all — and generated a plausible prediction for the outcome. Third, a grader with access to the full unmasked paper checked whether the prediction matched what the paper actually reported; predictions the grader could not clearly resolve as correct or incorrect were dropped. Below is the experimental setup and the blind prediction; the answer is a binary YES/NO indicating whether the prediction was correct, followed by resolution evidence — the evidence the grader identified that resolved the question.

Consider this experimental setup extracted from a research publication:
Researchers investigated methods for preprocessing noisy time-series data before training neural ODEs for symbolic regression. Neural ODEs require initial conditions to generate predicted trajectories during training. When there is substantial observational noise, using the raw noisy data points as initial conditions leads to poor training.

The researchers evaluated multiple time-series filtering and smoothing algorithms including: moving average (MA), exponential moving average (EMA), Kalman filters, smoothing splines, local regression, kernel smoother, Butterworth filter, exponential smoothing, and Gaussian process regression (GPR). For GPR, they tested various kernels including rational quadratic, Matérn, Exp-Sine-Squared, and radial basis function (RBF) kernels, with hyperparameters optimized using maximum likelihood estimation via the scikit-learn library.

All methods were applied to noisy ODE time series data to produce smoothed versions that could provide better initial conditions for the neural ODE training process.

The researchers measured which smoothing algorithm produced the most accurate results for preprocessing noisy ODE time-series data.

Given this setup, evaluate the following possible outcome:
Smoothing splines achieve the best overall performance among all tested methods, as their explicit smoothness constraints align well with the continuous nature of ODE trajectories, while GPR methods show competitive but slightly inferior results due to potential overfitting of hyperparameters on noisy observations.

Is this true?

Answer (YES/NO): NO